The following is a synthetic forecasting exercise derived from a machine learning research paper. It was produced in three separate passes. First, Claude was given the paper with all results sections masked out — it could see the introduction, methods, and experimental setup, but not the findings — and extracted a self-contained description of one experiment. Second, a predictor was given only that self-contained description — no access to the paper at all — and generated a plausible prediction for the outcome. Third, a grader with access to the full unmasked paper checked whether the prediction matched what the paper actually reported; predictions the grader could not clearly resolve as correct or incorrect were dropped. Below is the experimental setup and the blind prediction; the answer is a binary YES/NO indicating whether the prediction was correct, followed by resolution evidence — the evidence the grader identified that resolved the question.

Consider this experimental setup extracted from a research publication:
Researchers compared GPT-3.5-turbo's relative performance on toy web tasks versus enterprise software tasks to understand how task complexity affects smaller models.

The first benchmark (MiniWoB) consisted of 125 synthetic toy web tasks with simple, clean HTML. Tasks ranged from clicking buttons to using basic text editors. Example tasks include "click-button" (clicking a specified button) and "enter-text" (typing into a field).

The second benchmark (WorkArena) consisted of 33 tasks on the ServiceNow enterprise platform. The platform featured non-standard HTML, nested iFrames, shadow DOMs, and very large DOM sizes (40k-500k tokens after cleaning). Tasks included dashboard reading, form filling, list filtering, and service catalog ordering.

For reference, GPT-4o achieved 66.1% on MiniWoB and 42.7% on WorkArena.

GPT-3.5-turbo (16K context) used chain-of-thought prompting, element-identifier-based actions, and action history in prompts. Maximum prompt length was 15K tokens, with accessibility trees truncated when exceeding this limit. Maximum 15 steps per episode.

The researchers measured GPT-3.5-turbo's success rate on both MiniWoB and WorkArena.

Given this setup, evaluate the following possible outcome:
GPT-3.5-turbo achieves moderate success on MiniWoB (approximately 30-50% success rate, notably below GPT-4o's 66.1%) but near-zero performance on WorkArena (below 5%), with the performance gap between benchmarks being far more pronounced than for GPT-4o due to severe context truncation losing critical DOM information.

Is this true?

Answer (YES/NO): NO